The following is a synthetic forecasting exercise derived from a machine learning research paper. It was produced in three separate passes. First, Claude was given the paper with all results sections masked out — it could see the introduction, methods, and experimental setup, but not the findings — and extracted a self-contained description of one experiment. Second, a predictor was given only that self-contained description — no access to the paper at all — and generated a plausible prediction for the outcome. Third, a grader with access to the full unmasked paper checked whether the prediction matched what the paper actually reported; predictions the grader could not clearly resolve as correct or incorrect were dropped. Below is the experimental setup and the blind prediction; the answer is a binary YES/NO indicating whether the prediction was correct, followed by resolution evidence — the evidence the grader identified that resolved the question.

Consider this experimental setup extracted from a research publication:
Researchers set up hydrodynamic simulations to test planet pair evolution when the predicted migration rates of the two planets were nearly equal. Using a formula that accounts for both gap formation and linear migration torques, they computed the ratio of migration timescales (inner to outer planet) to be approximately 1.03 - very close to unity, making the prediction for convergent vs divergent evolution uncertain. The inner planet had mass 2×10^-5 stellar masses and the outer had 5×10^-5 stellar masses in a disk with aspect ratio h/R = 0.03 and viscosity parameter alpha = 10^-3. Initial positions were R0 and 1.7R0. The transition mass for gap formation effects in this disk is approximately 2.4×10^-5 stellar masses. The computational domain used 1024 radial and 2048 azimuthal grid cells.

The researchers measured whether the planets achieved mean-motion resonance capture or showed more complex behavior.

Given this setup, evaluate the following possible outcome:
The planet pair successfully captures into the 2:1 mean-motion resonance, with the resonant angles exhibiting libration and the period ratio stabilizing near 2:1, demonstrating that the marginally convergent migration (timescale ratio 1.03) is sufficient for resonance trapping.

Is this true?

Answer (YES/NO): NO